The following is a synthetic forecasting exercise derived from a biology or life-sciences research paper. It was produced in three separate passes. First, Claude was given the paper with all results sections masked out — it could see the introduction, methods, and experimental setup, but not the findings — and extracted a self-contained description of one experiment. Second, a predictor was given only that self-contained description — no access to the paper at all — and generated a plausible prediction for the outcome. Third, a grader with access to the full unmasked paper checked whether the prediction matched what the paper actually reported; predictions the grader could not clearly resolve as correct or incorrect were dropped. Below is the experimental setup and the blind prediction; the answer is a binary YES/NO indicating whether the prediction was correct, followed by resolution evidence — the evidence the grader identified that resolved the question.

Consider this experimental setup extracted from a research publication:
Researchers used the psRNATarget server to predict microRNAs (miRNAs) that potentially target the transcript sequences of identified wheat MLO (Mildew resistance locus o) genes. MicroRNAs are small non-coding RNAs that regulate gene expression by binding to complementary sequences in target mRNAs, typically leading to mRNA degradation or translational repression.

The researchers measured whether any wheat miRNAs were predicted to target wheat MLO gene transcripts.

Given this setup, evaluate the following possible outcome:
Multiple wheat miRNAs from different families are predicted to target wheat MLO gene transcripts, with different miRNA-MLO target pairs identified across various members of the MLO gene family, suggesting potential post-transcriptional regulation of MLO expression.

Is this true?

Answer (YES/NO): YES